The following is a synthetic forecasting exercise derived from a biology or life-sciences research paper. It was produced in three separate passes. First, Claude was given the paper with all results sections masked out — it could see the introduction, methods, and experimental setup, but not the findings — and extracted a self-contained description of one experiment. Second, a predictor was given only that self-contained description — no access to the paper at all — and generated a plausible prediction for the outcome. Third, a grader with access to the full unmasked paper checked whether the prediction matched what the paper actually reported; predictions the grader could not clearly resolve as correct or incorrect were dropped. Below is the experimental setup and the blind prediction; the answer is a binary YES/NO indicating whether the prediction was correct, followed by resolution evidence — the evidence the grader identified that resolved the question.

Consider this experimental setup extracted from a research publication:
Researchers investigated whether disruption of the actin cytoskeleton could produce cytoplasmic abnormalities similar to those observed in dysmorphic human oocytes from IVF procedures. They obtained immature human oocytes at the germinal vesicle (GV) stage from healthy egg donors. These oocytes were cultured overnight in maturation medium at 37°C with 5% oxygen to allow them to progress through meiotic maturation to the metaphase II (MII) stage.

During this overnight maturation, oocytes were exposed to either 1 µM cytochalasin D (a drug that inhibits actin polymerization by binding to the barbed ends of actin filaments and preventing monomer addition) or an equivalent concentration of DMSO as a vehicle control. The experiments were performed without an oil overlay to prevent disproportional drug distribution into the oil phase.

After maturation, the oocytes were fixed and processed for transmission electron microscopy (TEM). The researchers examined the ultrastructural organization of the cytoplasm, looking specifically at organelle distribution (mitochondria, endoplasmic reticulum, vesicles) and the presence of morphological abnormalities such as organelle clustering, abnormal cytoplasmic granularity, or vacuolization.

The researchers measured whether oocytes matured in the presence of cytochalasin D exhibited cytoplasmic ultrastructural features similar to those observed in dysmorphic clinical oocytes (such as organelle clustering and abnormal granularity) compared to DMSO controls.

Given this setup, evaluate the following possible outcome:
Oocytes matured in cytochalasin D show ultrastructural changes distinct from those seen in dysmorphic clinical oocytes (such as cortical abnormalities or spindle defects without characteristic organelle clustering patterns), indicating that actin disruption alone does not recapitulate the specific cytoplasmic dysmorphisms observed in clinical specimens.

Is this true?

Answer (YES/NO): NO